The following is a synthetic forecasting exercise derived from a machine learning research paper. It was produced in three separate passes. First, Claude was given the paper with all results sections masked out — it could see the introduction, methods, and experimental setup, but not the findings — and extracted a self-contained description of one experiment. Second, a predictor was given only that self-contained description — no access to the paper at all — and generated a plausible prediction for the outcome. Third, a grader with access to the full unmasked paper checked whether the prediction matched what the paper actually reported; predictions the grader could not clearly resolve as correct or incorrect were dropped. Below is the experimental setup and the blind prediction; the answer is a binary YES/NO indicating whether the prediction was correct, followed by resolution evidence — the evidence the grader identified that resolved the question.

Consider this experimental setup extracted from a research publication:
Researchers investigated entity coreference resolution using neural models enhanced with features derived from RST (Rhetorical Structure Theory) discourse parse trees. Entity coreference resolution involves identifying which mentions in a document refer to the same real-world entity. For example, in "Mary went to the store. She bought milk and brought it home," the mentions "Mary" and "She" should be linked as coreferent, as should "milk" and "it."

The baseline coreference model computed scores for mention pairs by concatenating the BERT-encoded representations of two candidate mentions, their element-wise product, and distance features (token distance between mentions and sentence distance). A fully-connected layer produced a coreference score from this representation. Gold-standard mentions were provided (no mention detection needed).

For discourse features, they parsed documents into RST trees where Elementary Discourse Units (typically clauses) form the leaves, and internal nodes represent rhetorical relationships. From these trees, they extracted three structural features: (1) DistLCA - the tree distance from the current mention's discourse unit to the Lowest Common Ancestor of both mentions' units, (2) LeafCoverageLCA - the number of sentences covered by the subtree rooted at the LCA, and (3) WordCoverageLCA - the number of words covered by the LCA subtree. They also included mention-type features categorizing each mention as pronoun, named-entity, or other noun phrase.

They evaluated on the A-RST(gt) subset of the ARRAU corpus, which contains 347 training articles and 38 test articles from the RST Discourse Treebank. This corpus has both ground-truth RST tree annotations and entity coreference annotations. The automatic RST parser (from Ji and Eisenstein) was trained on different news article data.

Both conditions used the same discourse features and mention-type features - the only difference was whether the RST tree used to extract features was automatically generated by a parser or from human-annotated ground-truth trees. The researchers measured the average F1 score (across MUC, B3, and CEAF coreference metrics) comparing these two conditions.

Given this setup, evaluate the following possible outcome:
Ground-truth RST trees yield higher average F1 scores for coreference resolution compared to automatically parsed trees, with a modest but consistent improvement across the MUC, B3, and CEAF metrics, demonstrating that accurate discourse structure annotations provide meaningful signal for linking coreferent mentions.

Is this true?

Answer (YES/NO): YES